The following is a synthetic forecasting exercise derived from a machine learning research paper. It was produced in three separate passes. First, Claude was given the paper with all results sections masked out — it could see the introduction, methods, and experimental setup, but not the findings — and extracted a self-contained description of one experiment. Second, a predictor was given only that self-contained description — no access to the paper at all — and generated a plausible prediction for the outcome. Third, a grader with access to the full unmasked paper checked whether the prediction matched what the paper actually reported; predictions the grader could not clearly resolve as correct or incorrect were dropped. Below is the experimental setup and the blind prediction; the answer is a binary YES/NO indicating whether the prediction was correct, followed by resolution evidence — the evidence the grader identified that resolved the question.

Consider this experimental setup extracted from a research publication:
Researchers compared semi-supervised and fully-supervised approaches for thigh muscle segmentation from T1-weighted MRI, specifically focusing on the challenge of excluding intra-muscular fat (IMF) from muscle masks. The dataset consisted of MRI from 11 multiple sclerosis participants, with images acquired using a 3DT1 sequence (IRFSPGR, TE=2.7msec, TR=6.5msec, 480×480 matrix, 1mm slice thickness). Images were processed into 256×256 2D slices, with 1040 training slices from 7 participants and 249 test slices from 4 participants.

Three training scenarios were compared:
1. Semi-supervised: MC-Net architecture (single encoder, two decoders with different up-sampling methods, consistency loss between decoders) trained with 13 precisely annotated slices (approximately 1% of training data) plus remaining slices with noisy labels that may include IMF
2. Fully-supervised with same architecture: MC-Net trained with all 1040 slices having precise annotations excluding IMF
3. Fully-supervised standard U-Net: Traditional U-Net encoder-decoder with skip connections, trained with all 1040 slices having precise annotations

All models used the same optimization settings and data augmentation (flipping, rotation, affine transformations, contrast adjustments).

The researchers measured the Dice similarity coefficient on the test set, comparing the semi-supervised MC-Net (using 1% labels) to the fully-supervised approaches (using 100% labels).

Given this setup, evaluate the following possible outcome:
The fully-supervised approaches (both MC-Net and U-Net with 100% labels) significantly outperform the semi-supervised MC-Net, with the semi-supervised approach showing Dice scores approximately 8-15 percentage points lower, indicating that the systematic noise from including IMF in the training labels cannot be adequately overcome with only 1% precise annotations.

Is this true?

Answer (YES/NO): NO